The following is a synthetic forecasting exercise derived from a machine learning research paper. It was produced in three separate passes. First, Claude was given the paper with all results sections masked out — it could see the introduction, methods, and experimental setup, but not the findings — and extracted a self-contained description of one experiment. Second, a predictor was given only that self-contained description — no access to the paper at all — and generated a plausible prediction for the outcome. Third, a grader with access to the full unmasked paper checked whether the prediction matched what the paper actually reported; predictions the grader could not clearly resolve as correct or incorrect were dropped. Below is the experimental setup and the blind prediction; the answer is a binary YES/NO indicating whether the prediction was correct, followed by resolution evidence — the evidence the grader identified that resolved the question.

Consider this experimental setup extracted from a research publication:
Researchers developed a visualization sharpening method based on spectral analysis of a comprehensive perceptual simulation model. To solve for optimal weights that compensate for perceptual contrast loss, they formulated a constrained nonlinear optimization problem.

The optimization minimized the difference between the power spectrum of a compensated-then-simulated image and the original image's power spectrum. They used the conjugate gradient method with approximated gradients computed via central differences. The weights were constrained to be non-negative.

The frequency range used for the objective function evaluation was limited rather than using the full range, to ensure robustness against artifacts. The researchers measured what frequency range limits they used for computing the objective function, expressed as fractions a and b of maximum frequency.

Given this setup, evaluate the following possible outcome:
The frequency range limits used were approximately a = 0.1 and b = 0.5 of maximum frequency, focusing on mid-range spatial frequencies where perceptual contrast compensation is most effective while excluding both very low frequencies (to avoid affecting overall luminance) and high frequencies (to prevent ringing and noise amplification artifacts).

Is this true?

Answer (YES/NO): NO